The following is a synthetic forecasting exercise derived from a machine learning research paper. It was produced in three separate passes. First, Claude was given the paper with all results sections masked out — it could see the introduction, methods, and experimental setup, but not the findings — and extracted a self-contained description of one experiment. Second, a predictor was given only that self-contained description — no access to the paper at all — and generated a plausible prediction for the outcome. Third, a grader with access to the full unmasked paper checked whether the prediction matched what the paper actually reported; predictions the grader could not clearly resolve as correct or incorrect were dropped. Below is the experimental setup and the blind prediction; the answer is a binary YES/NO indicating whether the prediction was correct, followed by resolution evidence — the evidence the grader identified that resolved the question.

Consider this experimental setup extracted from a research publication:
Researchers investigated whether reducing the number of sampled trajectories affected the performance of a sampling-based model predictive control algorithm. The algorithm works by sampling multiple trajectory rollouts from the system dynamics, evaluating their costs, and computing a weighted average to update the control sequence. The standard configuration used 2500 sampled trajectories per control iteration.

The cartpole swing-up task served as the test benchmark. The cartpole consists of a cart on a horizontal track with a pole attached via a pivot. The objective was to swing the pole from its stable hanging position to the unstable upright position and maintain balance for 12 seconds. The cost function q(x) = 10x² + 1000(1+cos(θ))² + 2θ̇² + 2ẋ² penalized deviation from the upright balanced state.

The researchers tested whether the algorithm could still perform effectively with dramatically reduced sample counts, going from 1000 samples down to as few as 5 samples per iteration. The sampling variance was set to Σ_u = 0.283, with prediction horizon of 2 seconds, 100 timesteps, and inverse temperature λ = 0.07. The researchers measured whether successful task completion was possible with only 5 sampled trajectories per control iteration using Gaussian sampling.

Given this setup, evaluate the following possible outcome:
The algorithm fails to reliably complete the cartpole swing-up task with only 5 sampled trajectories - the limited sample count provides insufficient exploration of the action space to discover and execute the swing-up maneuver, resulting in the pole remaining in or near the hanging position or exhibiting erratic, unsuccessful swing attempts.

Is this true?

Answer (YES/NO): NO